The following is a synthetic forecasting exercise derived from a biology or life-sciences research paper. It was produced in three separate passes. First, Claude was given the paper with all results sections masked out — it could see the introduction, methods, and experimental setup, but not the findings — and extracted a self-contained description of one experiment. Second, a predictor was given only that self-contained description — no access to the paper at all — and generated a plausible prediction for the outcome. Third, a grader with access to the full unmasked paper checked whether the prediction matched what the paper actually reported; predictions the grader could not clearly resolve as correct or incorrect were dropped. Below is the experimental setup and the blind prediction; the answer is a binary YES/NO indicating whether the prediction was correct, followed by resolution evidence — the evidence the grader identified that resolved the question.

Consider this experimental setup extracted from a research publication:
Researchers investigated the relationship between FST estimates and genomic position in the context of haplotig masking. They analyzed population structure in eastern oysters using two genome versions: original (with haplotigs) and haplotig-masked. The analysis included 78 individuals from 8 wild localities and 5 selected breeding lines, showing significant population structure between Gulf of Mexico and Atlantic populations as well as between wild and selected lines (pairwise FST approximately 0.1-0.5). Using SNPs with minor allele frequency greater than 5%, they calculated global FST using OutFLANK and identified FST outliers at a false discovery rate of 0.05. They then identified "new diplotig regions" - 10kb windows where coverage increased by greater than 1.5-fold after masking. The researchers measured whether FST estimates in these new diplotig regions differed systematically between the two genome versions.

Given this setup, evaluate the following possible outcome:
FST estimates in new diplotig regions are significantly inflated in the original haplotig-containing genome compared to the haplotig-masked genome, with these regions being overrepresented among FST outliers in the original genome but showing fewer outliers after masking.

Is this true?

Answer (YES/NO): NO